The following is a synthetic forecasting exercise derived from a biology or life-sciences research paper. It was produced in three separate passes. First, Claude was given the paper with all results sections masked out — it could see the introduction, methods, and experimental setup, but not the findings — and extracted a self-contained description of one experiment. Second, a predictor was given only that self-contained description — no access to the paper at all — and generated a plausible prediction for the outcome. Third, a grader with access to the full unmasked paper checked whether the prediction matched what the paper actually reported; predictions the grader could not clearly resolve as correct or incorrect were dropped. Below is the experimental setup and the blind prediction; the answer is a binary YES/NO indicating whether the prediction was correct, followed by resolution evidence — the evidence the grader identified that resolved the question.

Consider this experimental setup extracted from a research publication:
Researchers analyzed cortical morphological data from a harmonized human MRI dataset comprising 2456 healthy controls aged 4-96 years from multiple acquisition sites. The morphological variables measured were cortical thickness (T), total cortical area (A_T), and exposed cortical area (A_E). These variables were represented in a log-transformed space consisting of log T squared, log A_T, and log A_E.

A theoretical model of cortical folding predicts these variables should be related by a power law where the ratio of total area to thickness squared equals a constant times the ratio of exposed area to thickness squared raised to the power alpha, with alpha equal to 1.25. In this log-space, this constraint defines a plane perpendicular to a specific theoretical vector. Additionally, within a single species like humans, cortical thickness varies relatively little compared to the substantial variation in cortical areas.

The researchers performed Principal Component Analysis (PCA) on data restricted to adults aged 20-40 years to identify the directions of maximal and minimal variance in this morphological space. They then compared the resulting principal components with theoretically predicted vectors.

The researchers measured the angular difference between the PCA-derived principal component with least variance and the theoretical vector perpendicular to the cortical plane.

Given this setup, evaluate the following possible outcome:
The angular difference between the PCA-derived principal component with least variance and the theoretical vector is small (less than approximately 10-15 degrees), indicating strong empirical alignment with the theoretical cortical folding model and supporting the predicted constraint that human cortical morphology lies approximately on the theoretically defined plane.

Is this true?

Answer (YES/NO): YES